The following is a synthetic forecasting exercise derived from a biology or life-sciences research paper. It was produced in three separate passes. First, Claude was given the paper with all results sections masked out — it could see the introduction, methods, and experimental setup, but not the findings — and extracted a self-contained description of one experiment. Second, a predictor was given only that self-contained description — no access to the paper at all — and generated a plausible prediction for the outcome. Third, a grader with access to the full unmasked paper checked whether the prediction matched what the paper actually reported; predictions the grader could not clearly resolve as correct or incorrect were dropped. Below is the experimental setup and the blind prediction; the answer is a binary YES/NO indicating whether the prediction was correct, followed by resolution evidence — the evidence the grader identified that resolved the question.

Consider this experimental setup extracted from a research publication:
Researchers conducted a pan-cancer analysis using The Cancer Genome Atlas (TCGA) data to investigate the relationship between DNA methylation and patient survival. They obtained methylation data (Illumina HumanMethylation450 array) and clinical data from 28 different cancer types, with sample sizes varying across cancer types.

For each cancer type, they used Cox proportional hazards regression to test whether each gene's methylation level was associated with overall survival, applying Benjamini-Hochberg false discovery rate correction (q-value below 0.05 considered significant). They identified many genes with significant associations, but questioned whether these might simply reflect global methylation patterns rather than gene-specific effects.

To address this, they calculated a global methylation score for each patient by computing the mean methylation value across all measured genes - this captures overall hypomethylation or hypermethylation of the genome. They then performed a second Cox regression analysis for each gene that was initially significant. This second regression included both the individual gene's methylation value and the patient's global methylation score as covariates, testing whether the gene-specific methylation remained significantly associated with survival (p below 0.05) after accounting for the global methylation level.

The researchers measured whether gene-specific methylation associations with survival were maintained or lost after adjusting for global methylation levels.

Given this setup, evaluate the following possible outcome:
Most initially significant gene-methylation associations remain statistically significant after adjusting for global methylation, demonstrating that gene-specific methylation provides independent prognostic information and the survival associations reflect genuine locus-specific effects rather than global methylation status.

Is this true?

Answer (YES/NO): YES